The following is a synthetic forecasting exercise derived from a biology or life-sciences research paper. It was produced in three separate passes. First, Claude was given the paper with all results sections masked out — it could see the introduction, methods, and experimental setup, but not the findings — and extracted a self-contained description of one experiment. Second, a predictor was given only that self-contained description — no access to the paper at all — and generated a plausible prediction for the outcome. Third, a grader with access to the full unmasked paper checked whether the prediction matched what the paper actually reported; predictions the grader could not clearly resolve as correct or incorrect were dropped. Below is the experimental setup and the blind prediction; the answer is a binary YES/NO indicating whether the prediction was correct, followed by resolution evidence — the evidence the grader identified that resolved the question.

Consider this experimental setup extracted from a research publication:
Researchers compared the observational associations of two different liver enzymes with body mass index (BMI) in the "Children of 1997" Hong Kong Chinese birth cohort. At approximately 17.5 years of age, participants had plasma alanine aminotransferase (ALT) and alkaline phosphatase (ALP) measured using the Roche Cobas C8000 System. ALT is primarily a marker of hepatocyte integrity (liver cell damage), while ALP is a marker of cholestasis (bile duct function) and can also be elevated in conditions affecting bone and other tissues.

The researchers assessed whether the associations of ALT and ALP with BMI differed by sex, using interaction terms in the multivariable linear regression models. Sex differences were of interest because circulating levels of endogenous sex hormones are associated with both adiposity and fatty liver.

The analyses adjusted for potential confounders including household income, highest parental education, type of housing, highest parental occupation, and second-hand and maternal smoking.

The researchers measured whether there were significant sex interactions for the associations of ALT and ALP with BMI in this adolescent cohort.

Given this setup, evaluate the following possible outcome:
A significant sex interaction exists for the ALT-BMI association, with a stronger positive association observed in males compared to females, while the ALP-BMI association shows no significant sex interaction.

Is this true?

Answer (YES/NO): NO